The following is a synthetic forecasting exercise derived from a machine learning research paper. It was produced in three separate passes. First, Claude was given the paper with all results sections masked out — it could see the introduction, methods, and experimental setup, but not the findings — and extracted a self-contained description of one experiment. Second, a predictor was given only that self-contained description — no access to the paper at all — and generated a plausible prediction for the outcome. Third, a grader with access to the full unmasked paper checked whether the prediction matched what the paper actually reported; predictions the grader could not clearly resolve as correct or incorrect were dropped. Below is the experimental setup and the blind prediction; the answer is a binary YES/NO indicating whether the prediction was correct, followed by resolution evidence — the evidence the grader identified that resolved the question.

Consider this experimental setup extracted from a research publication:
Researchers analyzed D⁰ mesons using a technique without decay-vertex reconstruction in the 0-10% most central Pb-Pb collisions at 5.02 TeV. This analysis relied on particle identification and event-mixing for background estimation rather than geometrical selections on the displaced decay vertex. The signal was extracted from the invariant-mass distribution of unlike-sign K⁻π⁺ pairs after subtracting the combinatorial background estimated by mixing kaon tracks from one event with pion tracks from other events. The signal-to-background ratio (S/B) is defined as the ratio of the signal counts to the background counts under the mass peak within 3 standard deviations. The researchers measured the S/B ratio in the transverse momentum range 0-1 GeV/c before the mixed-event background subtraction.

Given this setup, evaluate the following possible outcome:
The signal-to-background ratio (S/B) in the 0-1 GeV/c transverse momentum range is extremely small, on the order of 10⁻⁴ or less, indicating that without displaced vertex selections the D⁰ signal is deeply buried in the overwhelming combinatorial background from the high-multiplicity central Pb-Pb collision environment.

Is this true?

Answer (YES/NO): YES